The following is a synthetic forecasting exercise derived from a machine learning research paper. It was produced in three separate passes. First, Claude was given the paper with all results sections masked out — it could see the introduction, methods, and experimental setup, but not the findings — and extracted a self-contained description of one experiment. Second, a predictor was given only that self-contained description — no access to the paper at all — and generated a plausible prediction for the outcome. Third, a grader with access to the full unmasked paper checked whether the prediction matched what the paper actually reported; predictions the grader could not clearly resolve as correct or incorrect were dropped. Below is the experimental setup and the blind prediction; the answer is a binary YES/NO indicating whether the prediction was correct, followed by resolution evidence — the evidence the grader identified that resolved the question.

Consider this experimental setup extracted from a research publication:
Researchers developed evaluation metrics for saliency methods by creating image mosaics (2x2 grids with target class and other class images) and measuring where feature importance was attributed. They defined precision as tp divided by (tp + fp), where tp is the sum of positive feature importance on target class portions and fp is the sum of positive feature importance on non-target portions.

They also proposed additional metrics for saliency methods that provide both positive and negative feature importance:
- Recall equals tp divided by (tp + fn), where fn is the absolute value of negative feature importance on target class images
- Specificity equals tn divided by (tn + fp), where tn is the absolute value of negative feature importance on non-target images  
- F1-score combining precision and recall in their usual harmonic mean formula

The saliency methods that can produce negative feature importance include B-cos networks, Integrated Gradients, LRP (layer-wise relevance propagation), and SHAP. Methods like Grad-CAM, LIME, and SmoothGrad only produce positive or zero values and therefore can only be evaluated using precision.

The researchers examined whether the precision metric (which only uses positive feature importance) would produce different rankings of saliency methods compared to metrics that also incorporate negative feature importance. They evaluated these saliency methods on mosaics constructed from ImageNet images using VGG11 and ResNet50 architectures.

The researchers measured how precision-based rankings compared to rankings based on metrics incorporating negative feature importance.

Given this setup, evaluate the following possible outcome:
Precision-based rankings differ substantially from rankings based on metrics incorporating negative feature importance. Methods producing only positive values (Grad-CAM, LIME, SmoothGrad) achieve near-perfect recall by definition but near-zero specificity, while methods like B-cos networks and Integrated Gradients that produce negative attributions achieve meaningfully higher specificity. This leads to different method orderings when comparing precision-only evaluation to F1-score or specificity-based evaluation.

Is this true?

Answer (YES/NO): NO